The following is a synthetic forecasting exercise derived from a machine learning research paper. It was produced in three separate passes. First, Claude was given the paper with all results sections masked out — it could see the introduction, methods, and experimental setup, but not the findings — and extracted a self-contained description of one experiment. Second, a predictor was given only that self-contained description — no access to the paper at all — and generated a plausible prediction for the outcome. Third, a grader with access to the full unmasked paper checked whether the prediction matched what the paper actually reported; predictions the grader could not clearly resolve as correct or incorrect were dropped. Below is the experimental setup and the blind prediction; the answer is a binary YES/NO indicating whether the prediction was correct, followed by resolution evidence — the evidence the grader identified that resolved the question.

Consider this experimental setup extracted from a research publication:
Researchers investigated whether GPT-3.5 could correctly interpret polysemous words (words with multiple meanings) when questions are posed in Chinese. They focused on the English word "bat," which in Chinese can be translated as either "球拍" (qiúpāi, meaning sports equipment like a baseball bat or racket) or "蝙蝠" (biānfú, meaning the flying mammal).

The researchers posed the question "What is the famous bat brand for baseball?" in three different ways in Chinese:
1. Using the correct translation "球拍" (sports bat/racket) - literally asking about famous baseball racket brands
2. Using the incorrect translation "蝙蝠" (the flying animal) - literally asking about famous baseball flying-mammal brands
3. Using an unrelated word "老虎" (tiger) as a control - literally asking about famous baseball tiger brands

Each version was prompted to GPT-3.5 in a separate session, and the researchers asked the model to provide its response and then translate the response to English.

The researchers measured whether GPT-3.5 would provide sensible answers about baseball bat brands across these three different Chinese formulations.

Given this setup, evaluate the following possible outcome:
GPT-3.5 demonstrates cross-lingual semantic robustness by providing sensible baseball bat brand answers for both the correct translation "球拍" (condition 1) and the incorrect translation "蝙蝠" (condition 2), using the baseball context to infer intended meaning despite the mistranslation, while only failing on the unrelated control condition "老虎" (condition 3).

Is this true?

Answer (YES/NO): YES